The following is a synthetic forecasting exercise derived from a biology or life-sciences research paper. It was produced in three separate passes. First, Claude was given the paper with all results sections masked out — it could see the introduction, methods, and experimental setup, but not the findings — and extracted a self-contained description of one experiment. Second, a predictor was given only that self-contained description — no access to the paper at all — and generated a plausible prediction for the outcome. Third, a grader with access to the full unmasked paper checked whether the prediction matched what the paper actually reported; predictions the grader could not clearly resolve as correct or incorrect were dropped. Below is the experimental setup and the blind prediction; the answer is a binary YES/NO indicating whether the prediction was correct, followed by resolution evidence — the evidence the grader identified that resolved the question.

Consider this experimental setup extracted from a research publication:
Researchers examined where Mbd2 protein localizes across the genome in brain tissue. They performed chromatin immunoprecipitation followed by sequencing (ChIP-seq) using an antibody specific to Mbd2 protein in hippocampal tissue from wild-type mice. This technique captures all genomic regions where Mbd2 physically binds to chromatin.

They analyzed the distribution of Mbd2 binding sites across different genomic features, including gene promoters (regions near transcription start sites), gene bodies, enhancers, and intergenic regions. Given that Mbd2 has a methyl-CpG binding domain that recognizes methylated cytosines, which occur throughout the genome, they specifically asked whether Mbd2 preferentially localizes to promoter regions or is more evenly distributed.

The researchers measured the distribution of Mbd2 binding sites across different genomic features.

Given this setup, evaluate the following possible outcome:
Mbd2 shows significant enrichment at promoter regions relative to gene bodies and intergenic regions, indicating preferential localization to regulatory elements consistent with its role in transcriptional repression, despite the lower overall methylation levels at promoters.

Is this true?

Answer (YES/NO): NO